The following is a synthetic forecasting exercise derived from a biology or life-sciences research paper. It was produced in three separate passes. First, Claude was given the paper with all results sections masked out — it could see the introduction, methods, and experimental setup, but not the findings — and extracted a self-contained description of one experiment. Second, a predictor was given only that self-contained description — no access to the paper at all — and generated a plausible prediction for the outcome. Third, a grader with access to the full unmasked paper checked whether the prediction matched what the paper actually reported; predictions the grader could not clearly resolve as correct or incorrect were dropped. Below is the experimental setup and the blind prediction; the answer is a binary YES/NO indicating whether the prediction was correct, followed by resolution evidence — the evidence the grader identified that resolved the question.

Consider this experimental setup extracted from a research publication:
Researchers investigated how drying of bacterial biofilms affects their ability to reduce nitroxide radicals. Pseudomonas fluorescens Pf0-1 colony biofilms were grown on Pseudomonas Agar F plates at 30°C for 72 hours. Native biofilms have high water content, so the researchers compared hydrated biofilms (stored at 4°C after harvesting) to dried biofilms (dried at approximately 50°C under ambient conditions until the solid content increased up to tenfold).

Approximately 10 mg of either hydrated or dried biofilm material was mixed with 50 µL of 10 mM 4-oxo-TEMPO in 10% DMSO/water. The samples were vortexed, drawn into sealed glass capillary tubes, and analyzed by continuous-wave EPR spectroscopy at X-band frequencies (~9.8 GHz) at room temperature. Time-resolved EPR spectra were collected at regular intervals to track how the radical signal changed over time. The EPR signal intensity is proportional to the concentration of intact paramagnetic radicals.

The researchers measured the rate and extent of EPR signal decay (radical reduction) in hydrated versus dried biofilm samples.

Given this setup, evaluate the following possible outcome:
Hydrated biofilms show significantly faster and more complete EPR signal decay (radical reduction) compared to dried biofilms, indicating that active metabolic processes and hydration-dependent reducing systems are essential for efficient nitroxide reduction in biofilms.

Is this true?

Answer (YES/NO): YES